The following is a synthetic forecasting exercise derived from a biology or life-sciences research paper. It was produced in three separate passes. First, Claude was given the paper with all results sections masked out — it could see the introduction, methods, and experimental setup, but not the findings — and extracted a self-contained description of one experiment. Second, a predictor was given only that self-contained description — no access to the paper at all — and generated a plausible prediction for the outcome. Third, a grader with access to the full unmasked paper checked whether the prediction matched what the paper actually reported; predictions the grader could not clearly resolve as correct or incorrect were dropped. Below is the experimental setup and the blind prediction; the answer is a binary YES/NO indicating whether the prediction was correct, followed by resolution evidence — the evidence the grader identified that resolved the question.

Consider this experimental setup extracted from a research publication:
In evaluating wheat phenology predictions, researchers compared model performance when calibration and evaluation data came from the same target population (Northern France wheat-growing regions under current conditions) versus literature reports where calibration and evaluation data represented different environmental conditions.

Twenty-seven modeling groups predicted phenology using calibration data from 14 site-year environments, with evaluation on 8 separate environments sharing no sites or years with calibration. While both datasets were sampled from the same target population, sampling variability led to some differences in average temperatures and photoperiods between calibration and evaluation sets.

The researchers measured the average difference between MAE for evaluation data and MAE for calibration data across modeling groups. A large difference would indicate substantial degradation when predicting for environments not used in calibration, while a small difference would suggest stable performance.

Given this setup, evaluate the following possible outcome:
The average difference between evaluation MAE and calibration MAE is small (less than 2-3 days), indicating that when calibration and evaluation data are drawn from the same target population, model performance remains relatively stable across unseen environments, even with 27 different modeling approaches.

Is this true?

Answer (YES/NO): YES